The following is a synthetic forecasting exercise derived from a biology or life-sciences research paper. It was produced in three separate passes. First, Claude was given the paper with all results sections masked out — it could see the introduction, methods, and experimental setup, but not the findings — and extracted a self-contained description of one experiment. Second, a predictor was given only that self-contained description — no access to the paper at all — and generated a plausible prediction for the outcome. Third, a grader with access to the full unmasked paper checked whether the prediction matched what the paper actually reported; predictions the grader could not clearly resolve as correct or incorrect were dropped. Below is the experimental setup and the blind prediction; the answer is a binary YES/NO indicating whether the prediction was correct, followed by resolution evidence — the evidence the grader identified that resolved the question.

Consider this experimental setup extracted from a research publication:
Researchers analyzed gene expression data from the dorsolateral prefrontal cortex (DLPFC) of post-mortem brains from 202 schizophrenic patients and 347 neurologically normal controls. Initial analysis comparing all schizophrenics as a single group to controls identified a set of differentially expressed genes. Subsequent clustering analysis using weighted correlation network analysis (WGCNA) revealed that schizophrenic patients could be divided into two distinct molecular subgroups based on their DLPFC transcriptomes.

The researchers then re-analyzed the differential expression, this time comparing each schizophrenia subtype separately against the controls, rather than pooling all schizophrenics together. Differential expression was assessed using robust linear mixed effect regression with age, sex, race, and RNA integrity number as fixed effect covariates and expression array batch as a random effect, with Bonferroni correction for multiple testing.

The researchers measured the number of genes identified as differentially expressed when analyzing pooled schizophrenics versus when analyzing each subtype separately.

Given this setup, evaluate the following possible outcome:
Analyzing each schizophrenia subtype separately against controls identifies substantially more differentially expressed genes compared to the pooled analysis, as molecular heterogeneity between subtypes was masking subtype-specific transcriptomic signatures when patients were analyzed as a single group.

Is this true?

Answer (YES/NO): YES